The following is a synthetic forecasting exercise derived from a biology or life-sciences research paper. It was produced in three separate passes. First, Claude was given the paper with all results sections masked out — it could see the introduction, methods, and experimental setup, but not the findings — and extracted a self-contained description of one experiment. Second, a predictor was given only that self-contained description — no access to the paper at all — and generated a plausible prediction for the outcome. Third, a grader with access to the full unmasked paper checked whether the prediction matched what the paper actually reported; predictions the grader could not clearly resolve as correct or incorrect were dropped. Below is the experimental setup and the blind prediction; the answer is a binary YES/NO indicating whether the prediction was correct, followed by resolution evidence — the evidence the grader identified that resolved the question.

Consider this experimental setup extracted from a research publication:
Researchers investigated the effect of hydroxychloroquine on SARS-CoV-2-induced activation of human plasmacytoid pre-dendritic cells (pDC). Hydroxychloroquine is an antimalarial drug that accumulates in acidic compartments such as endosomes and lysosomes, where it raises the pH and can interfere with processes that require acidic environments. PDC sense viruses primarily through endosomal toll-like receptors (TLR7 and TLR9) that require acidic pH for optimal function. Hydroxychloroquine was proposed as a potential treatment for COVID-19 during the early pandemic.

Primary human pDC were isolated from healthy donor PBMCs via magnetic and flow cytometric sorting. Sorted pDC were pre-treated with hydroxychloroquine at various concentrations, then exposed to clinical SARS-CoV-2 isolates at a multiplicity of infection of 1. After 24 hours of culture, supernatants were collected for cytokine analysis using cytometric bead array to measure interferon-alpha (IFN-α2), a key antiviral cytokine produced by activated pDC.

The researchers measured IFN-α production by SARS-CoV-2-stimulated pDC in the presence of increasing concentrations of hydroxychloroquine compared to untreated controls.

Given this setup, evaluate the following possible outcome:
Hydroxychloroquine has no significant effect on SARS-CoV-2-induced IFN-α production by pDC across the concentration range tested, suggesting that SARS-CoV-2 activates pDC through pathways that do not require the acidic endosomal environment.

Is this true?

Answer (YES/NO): NO